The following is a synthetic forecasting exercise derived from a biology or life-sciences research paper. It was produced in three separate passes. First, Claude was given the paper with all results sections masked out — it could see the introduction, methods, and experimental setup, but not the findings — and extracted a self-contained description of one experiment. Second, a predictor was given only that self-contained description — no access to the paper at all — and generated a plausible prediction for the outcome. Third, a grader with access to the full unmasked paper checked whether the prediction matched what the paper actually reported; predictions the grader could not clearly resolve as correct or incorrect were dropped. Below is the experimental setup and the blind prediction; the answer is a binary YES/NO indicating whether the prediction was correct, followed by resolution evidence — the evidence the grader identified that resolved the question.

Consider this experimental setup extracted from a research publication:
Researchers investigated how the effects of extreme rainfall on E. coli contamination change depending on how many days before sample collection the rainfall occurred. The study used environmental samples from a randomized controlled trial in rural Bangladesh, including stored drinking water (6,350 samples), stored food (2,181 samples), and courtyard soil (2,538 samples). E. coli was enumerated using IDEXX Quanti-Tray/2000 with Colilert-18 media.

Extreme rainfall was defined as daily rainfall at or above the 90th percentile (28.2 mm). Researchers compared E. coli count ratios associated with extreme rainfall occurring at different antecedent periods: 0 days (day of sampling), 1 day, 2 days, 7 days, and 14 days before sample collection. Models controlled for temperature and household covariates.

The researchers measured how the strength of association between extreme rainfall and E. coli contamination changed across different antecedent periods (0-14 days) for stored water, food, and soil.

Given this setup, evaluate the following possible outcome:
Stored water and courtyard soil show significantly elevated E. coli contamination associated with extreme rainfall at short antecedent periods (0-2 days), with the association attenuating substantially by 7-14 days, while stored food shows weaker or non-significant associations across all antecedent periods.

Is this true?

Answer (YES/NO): NO